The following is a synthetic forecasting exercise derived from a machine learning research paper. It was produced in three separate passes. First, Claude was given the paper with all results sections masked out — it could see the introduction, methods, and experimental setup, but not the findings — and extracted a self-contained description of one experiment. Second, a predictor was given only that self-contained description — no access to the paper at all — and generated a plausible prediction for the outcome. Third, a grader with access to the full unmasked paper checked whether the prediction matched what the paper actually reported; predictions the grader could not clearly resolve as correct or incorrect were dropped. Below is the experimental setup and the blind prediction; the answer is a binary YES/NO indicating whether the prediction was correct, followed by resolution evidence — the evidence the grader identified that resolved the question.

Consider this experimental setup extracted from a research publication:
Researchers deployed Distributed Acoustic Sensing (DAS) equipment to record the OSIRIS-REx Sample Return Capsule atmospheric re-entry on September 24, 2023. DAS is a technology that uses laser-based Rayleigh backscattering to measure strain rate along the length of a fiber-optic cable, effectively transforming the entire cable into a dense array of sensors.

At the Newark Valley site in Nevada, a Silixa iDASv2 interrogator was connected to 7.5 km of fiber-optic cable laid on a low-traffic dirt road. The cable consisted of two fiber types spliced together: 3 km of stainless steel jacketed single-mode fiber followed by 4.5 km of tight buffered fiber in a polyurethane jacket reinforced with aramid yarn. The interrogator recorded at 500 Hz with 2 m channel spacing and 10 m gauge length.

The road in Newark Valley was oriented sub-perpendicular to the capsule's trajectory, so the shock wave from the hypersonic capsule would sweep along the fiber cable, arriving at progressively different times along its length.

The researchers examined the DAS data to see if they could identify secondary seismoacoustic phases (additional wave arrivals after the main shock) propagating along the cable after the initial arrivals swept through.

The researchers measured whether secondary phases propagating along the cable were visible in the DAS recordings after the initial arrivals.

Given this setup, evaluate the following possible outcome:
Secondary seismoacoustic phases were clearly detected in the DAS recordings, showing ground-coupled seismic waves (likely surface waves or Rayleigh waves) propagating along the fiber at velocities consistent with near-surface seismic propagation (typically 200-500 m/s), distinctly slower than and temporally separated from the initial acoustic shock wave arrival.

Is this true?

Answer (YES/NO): NO